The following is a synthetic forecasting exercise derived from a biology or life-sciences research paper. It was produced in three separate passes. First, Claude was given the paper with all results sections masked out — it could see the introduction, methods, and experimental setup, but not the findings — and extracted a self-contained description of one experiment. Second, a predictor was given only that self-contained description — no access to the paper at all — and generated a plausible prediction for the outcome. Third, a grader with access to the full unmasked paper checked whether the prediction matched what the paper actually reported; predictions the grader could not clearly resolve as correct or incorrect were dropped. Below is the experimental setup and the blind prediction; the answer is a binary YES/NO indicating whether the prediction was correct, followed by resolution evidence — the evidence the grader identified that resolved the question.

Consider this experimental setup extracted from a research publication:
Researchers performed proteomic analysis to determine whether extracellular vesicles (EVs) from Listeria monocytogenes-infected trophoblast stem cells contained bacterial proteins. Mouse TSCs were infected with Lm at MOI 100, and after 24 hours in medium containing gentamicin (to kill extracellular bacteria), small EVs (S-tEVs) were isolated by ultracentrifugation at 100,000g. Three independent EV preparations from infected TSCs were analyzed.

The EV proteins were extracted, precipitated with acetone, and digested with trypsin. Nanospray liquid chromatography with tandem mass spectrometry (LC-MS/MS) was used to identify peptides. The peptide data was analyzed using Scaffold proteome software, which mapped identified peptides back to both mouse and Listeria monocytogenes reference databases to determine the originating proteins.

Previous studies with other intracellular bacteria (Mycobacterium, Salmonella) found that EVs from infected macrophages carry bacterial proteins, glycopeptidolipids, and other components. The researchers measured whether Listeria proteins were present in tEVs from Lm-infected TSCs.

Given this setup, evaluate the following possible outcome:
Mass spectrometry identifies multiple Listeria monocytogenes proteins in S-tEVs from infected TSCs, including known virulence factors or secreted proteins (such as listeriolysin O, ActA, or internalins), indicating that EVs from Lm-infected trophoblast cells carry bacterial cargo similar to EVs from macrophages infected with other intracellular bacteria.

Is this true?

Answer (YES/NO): NO